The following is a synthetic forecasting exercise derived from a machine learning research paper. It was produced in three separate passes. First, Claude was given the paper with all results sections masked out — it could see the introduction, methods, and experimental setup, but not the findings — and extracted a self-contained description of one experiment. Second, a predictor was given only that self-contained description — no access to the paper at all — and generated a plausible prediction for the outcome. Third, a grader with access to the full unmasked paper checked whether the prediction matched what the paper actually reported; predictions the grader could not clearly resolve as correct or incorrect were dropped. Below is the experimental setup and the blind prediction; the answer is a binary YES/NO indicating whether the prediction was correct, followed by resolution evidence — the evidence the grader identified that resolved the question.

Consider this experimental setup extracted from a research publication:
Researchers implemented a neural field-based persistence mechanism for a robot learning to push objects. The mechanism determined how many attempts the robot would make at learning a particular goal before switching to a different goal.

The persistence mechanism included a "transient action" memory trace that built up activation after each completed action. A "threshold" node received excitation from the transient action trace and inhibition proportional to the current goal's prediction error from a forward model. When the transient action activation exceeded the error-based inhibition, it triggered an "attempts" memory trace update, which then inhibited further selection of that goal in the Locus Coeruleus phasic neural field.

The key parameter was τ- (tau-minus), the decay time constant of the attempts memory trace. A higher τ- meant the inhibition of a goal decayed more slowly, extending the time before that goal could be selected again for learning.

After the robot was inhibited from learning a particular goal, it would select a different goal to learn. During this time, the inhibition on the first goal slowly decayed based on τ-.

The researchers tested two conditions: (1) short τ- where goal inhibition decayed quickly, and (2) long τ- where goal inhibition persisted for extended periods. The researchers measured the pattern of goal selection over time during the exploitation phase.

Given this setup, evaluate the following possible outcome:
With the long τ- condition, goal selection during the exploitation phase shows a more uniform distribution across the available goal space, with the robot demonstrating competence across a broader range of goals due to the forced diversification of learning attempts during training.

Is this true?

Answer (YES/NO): NO